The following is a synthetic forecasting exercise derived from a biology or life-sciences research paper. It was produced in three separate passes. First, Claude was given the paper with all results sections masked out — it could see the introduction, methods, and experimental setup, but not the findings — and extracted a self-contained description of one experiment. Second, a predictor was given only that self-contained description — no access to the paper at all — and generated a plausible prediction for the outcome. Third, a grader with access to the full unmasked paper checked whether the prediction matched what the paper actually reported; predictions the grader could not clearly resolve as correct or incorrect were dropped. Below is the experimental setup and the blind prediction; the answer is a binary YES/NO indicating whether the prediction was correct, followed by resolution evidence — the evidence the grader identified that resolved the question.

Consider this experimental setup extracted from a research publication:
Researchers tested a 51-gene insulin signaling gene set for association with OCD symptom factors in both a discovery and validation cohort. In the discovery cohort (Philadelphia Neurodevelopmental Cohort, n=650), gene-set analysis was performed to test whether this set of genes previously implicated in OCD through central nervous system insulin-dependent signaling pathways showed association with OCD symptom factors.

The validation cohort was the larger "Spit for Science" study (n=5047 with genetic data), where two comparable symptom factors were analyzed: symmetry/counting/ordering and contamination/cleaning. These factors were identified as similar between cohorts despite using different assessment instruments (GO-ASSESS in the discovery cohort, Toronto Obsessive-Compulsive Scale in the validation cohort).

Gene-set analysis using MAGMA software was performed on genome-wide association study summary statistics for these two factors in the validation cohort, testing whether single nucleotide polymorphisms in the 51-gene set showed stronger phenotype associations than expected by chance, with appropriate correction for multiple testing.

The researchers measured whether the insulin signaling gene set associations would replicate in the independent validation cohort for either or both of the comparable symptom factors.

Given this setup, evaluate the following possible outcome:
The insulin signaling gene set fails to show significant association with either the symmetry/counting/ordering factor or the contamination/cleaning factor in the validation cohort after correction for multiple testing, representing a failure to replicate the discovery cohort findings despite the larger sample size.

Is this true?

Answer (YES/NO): YES